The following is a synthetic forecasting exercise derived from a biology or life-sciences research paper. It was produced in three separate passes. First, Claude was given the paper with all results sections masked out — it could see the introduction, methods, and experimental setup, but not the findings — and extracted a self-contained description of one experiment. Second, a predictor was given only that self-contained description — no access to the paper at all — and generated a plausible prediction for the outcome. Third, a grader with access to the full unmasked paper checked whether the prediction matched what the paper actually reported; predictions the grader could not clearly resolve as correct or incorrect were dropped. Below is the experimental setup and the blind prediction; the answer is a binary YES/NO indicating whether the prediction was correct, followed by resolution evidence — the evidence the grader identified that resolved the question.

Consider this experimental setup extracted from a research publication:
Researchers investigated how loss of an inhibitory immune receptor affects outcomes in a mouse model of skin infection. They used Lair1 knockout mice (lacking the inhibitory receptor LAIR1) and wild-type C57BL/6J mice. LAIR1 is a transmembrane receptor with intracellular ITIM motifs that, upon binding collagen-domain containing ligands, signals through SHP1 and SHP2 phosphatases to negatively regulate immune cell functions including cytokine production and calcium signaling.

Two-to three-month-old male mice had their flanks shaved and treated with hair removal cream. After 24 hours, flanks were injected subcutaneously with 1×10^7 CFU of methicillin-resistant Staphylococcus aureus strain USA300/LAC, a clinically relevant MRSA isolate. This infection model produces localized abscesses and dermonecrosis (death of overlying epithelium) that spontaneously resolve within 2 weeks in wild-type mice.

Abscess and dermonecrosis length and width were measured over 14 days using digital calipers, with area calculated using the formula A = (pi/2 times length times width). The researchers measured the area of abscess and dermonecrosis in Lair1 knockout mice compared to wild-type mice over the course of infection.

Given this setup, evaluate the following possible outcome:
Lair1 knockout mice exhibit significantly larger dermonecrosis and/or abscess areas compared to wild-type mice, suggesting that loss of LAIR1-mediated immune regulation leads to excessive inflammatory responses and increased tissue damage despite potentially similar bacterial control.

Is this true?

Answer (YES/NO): YES